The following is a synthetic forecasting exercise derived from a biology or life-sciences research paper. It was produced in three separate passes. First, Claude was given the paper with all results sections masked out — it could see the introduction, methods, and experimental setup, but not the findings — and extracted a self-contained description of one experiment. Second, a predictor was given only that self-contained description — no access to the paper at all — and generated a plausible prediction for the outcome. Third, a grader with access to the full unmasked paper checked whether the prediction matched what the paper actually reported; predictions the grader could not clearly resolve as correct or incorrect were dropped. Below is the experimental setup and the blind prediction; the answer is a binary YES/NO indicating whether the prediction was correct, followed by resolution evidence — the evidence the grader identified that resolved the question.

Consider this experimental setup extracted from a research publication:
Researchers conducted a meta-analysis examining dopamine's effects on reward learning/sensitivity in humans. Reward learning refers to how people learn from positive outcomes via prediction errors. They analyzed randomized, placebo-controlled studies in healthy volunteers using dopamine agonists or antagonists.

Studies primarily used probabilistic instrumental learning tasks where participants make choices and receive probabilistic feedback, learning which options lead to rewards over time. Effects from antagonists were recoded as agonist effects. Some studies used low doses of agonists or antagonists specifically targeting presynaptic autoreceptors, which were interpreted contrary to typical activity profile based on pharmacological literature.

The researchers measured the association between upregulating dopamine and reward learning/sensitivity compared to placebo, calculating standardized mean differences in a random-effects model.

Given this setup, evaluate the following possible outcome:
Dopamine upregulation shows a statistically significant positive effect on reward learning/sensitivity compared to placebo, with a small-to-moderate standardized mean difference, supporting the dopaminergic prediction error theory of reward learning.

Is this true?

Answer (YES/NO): YES